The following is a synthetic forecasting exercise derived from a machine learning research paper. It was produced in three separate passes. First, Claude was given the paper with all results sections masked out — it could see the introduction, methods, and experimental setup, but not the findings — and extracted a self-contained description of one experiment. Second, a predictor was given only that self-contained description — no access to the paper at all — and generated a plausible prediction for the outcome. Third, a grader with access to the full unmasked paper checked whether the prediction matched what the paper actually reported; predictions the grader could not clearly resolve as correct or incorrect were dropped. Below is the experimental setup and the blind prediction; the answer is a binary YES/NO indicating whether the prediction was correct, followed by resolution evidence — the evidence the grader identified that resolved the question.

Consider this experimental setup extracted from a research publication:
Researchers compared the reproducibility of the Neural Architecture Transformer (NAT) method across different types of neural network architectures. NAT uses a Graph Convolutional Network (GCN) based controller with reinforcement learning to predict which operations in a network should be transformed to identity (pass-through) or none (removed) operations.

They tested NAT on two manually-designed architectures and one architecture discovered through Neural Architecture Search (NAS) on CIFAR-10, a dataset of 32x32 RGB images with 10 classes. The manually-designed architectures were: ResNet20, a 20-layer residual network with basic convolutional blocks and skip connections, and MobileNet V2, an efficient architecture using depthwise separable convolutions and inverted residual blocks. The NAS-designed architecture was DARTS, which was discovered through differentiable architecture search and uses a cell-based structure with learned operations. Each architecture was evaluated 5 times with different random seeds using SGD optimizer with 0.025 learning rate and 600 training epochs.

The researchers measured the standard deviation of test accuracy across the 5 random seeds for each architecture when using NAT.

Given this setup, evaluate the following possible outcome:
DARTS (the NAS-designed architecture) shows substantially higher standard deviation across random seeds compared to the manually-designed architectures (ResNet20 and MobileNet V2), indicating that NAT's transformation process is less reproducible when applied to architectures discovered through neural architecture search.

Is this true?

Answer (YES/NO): NO